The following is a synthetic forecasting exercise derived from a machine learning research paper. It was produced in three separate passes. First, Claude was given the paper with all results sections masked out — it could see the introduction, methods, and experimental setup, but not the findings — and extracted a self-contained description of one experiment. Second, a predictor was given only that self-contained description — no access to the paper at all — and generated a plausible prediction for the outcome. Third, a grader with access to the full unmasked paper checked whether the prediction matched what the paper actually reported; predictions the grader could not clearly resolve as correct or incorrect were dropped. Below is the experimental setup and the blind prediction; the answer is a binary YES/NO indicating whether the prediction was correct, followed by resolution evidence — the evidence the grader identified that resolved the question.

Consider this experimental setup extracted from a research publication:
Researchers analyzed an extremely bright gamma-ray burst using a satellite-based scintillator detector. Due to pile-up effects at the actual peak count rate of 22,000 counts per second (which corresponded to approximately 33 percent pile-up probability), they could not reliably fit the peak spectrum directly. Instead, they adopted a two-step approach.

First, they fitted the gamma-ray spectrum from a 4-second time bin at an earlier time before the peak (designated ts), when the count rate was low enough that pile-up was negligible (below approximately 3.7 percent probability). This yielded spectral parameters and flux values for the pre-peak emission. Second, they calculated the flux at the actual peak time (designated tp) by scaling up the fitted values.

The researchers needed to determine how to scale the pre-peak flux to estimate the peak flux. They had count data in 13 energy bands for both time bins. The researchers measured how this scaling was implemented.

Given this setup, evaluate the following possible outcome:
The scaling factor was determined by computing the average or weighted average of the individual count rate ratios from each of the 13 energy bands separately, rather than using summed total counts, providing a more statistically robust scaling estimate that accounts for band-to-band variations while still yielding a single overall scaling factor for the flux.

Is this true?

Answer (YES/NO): NO